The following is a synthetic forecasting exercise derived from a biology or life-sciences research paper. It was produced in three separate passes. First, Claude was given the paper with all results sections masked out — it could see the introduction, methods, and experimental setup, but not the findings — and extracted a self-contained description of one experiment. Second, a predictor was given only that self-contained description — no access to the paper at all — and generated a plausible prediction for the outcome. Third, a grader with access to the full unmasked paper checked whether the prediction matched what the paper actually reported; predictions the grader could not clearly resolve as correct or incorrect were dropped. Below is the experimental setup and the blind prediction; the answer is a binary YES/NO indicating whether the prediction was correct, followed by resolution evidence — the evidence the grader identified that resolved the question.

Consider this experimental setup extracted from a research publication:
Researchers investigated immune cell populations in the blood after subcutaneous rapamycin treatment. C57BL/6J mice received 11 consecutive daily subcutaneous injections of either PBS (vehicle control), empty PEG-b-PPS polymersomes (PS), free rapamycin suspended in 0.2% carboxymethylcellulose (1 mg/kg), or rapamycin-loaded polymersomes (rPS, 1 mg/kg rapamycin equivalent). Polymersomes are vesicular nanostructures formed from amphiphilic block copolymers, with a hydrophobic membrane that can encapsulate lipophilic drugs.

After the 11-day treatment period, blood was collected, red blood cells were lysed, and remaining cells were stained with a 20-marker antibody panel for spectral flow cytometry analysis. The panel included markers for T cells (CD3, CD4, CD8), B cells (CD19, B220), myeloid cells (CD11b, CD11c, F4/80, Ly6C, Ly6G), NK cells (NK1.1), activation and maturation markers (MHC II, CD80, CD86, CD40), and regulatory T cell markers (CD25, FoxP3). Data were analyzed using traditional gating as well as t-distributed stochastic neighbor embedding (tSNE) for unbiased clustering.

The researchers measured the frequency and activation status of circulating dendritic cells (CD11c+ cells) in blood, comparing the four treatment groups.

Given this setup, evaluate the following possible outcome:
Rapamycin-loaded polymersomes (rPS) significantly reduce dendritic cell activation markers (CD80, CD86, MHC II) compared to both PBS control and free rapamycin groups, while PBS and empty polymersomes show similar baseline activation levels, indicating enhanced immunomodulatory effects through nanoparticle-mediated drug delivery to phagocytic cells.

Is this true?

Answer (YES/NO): NO